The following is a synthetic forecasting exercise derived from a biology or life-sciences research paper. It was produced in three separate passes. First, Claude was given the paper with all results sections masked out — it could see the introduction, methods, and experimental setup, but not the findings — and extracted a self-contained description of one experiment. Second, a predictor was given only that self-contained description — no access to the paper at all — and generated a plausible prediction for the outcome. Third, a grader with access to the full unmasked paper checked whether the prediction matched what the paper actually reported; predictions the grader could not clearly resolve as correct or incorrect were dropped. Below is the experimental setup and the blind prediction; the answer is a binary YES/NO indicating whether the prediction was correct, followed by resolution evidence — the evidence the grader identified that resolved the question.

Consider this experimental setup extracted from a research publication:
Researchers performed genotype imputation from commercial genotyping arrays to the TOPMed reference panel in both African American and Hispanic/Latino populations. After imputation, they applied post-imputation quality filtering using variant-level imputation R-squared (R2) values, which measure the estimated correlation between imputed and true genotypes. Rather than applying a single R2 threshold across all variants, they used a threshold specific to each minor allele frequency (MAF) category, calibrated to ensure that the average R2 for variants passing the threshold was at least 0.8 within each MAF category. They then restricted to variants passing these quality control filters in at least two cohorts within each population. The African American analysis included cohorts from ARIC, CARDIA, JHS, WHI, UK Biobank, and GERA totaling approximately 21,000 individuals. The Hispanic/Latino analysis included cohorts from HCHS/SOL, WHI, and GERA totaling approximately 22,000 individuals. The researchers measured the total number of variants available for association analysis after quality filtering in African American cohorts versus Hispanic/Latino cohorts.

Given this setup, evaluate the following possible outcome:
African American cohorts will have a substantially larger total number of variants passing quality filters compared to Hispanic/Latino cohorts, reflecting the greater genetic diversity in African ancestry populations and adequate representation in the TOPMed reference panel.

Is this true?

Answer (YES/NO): YES